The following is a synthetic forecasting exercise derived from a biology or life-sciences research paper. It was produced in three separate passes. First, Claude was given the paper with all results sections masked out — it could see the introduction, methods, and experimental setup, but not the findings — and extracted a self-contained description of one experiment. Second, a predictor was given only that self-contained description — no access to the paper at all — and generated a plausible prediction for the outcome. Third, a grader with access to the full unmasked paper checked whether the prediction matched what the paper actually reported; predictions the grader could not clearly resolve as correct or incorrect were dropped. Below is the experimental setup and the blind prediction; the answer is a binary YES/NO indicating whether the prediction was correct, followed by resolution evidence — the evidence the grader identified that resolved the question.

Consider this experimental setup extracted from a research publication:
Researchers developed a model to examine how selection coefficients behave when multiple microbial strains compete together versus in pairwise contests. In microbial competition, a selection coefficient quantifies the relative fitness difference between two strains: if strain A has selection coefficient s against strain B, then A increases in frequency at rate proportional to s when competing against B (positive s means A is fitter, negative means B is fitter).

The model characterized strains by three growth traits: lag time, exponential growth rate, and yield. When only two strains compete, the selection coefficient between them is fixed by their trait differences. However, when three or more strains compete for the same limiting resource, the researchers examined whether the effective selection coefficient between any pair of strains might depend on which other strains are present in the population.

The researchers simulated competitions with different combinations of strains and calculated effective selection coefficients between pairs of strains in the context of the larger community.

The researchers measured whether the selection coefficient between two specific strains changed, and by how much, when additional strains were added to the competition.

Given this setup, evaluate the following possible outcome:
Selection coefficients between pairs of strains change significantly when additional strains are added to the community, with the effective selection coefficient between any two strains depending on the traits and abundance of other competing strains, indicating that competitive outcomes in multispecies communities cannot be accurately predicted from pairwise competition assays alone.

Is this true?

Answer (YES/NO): YES